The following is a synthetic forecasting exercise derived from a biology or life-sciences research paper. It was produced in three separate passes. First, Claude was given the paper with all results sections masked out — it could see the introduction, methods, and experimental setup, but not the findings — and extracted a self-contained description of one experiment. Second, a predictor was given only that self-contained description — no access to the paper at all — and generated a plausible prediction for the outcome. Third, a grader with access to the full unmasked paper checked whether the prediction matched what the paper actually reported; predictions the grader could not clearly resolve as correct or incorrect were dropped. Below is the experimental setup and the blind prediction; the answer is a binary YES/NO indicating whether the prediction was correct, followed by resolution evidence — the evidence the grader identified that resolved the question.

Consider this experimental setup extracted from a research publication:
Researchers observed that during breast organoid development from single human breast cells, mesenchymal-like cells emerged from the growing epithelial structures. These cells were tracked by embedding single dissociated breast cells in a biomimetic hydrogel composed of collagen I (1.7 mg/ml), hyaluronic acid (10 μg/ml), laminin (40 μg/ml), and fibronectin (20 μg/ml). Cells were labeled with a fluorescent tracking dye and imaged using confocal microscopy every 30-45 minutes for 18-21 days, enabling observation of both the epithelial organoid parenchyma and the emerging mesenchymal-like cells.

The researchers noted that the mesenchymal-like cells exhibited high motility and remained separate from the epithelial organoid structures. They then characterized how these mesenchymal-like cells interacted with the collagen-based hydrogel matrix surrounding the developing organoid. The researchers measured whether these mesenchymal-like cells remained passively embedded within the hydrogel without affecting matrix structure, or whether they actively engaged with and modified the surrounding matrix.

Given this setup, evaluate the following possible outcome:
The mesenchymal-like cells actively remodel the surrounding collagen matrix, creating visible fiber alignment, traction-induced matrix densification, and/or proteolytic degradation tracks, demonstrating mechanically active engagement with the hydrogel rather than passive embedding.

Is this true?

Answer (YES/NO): YES